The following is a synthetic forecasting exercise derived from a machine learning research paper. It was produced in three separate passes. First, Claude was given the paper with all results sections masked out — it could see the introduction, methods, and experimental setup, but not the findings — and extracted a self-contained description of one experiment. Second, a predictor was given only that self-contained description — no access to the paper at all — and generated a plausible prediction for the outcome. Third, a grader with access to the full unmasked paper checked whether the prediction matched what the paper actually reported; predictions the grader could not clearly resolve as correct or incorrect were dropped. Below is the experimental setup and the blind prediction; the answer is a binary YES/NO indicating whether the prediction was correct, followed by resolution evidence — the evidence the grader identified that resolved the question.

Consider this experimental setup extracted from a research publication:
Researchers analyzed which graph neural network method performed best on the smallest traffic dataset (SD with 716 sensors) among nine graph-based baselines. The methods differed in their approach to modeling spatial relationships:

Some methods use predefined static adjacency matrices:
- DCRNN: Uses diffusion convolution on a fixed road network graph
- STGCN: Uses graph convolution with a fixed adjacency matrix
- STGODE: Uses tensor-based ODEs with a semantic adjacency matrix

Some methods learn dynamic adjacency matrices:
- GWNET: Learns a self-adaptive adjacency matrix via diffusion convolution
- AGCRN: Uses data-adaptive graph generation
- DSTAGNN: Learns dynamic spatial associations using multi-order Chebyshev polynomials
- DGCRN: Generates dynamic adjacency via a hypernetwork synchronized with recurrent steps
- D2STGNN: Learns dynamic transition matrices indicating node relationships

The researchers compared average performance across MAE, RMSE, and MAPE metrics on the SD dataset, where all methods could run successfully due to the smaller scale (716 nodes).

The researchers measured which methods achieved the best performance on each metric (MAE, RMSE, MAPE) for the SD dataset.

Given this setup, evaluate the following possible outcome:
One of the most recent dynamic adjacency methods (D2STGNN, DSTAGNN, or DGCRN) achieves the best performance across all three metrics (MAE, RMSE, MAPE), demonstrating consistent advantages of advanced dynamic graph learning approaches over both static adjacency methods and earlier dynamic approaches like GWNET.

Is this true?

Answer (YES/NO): NO